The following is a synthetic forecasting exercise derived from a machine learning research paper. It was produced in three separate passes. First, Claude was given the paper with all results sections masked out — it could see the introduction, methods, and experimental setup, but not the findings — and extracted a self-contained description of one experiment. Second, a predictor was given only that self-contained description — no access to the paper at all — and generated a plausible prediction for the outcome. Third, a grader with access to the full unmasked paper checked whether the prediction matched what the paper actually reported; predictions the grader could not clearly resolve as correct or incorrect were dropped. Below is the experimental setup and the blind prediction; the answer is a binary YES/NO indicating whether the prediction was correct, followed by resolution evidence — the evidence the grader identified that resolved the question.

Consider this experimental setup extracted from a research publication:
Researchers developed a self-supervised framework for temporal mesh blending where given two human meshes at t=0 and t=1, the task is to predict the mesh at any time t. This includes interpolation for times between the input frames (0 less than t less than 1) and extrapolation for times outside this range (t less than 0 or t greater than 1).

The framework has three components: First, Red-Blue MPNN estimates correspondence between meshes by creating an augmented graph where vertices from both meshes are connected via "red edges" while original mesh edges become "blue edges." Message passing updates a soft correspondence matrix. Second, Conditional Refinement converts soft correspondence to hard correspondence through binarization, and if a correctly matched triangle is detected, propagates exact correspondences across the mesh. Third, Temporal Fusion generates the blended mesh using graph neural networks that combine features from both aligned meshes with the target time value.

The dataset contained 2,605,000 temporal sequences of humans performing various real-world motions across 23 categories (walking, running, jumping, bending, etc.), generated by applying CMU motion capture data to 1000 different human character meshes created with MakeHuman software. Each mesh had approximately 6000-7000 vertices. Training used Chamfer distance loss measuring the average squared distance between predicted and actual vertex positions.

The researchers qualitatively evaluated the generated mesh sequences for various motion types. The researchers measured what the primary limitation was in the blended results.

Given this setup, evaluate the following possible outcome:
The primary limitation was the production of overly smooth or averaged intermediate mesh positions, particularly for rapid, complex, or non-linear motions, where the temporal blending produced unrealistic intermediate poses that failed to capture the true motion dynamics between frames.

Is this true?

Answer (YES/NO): NO